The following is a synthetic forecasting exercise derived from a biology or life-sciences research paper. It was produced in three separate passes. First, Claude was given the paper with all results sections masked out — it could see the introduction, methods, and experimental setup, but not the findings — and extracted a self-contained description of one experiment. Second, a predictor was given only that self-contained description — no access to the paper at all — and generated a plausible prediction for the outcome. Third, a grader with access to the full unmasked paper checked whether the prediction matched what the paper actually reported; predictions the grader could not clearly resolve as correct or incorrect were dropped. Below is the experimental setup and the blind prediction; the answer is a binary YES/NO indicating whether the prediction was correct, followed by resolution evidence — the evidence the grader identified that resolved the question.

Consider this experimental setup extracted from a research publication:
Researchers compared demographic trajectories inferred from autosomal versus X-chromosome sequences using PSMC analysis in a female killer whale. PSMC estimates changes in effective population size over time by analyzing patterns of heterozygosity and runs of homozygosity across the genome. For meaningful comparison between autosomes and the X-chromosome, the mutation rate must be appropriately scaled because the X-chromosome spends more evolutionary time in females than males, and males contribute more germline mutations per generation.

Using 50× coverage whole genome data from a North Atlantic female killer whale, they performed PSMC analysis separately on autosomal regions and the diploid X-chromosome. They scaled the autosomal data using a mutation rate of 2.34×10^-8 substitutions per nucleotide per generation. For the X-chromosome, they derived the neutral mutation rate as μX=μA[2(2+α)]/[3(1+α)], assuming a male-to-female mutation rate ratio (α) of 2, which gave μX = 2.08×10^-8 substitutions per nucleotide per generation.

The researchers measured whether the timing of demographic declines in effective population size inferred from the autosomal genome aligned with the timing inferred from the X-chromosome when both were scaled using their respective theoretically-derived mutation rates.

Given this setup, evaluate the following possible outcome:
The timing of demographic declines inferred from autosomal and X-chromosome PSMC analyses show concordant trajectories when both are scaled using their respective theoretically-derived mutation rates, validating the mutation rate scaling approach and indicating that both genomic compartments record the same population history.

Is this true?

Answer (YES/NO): NO